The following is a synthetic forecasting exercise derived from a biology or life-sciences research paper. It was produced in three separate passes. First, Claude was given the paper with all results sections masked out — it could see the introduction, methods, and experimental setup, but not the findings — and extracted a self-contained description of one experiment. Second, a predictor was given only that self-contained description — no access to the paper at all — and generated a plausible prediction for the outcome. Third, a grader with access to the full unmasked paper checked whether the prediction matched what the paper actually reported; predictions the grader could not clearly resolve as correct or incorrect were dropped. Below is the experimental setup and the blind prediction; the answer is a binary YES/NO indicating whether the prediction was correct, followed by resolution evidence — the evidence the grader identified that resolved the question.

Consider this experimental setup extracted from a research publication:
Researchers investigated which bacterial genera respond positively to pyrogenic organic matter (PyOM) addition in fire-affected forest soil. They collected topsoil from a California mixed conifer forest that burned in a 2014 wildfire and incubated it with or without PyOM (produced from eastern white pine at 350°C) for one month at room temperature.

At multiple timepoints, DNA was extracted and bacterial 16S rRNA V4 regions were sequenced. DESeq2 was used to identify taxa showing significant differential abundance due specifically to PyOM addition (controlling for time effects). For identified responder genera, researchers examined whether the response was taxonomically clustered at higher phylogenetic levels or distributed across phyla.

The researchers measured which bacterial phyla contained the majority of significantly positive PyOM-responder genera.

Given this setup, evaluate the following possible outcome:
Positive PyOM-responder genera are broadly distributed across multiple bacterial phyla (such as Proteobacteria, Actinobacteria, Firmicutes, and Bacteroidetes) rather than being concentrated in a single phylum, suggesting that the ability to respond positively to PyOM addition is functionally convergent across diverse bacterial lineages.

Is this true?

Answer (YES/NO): YES